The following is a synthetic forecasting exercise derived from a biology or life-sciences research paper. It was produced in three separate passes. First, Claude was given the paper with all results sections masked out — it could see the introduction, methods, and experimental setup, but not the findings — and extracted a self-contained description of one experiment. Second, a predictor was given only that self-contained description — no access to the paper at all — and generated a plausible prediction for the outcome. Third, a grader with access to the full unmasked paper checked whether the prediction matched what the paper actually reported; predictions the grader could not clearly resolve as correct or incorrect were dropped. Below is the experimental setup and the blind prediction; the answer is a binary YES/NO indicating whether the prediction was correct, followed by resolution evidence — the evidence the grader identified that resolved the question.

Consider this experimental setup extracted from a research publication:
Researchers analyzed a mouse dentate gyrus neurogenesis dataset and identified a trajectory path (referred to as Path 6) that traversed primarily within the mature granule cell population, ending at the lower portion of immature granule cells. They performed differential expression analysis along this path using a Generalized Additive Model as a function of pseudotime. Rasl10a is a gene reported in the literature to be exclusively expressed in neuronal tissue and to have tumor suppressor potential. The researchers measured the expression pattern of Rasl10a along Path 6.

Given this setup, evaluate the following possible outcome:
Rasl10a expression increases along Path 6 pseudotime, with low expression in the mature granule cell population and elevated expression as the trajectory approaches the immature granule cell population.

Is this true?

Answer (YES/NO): NO